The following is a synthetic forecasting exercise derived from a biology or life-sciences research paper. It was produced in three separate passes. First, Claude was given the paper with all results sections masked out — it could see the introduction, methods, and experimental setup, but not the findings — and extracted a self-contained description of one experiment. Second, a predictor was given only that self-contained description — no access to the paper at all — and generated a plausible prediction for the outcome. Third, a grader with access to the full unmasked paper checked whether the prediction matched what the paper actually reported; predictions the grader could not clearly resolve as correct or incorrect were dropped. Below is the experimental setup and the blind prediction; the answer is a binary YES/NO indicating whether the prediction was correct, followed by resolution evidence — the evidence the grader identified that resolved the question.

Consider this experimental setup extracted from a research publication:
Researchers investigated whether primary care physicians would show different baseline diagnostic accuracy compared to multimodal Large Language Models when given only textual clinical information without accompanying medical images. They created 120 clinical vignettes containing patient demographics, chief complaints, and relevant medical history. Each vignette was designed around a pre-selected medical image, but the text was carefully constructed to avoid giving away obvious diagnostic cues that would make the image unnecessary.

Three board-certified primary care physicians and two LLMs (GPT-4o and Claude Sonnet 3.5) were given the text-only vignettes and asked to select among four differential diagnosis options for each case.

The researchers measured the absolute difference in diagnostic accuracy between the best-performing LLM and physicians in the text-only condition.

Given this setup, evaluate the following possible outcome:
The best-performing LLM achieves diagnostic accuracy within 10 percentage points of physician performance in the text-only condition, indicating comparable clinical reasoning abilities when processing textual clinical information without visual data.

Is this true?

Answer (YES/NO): NO